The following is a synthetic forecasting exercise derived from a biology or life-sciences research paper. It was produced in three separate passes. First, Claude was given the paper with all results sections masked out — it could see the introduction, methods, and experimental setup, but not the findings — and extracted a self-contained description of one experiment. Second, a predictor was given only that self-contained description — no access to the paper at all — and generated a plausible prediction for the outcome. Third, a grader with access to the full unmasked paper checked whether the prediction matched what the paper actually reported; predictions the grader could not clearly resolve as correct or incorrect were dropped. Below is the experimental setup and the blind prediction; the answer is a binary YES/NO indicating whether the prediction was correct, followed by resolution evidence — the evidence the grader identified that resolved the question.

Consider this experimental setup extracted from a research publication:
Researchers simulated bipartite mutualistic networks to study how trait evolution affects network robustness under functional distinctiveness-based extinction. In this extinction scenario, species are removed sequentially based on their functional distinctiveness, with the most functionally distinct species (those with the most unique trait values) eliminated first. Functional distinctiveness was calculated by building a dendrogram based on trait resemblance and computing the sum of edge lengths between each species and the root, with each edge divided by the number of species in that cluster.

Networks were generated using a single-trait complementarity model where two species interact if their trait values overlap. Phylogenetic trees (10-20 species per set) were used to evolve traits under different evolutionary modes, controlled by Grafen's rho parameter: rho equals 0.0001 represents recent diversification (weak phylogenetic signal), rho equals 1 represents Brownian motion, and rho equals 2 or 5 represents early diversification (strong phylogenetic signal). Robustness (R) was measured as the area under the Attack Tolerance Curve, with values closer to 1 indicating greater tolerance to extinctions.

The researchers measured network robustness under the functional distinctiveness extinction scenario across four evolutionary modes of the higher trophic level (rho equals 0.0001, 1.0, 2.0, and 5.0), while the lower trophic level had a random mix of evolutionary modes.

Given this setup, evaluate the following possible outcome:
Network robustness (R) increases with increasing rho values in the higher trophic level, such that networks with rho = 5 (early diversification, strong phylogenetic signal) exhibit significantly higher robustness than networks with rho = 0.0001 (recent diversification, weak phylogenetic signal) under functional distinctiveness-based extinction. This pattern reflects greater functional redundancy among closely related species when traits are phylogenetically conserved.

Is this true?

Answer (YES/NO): NO